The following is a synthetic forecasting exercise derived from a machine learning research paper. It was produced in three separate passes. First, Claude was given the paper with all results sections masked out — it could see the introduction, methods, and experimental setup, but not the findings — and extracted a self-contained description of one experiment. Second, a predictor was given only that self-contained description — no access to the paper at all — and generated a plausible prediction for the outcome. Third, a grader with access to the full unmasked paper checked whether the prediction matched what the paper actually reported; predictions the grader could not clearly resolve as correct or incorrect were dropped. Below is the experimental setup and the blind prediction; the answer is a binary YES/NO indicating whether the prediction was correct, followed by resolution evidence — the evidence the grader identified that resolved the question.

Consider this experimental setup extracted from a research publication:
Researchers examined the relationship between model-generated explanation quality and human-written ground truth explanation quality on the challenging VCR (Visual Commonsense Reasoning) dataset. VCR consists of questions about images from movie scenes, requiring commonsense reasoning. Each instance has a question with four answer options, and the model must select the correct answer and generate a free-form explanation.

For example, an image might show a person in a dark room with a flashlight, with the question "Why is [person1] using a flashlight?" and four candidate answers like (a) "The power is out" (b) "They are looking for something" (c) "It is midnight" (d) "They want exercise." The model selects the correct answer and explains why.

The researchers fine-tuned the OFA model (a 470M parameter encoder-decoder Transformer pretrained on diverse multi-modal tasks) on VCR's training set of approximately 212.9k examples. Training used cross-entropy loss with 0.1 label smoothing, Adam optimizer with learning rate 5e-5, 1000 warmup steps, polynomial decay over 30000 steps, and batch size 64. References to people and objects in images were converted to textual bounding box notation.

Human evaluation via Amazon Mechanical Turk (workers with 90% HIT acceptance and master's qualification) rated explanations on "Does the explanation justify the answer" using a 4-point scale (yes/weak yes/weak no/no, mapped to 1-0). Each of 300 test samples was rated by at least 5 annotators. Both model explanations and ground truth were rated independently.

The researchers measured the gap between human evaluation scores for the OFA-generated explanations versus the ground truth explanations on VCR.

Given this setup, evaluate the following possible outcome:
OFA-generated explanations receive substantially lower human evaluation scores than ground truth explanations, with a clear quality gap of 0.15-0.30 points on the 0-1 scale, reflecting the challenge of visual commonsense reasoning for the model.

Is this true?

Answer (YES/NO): YES